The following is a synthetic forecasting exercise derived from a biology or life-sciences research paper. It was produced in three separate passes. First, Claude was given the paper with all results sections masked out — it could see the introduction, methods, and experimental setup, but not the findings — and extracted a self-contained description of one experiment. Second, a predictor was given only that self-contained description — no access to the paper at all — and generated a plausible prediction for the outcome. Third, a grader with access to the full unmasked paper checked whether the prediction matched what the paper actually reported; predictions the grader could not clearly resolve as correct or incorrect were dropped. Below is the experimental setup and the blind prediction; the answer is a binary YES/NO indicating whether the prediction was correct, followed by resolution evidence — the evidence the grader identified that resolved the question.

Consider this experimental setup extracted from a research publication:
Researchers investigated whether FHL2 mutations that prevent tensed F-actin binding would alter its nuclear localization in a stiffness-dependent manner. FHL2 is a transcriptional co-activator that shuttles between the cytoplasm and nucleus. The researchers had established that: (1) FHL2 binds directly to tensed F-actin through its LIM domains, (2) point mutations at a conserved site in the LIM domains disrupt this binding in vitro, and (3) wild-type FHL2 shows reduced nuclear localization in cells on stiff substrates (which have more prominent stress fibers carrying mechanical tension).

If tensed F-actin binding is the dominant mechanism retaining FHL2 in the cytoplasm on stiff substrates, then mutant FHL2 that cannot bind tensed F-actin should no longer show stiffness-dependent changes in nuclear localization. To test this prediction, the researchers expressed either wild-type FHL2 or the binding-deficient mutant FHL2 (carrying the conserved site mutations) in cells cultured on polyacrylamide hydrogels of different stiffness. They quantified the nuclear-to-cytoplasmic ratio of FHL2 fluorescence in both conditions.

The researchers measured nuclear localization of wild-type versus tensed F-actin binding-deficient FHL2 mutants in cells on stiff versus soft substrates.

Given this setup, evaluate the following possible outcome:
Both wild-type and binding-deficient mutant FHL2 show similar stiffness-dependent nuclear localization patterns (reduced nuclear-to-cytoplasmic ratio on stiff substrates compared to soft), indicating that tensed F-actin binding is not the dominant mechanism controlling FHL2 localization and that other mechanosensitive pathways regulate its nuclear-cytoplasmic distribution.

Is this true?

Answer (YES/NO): NO